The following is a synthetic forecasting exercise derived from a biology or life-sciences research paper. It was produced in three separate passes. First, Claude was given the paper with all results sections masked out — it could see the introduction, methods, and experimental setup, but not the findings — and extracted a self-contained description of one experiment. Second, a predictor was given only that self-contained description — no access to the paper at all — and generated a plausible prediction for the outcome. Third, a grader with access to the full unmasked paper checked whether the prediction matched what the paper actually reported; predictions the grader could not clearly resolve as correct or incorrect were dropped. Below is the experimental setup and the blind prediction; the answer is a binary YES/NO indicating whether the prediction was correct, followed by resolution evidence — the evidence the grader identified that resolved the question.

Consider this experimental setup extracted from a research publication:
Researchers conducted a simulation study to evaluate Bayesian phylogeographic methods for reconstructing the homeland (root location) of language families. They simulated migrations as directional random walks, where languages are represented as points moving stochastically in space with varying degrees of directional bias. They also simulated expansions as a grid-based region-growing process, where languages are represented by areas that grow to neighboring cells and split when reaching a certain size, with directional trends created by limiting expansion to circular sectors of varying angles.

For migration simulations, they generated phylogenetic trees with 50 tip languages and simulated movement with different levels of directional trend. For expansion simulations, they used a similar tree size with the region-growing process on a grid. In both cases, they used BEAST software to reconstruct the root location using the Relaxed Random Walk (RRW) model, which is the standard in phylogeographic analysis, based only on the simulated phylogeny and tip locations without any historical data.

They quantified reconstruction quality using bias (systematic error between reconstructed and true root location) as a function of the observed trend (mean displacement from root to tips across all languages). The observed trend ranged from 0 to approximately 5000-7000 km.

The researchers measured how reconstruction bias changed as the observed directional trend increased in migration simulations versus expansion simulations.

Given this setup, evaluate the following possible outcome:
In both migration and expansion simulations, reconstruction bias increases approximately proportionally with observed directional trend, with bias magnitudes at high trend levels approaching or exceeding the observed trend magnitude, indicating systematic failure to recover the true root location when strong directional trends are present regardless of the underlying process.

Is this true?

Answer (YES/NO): NO